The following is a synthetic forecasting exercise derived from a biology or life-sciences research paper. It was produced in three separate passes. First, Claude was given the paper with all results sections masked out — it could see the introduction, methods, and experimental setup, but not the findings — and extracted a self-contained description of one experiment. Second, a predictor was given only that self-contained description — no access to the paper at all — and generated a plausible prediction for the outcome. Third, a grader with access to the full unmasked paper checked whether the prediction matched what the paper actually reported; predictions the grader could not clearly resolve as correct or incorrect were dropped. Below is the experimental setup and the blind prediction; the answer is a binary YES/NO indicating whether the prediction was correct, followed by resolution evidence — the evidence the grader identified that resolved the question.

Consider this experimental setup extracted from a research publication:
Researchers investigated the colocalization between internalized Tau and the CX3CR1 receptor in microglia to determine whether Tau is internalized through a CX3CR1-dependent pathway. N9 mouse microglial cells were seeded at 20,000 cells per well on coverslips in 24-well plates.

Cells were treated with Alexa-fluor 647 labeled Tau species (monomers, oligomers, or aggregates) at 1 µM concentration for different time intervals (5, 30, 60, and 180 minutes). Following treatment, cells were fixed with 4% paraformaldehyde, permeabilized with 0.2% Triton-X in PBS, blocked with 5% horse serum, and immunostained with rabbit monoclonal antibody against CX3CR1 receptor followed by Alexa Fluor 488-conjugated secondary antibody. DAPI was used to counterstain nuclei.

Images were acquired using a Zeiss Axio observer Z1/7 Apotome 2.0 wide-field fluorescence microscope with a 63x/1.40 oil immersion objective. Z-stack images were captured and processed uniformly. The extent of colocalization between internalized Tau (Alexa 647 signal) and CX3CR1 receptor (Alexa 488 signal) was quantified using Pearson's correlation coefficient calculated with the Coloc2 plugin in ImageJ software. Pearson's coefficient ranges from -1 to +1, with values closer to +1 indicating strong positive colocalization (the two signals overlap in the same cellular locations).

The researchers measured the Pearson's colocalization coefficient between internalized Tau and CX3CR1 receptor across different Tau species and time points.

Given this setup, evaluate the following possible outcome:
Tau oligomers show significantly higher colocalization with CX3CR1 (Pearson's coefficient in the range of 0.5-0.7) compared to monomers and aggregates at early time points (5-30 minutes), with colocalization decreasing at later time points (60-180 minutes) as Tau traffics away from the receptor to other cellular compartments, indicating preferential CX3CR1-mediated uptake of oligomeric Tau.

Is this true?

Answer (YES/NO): NO